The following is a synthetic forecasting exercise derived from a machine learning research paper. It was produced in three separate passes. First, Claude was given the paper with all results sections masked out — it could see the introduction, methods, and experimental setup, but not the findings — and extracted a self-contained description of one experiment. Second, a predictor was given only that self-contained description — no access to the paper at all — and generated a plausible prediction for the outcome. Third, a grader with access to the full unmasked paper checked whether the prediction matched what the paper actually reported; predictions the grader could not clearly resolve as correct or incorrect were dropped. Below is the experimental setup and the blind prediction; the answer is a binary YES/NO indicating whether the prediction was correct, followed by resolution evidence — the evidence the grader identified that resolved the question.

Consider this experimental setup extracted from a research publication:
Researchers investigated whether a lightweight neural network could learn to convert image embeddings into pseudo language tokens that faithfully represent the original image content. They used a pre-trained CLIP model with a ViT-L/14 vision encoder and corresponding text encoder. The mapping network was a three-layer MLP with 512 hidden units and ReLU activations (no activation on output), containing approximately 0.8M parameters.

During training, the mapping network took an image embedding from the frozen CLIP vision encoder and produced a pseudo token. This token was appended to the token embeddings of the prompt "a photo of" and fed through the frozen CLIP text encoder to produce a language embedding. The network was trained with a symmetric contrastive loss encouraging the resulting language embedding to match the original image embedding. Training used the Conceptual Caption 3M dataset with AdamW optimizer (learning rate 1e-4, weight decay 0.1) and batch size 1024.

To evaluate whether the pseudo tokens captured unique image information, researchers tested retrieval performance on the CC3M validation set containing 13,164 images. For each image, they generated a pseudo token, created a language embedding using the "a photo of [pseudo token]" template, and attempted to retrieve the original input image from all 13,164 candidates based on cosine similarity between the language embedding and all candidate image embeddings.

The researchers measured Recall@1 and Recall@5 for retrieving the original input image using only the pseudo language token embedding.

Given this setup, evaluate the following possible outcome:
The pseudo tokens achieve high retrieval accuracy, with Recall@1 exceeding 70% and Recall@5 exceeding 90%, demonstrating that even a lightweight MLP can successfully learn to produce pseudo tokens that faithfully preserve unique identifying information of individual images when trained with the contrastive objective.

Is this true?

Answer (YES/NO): YES